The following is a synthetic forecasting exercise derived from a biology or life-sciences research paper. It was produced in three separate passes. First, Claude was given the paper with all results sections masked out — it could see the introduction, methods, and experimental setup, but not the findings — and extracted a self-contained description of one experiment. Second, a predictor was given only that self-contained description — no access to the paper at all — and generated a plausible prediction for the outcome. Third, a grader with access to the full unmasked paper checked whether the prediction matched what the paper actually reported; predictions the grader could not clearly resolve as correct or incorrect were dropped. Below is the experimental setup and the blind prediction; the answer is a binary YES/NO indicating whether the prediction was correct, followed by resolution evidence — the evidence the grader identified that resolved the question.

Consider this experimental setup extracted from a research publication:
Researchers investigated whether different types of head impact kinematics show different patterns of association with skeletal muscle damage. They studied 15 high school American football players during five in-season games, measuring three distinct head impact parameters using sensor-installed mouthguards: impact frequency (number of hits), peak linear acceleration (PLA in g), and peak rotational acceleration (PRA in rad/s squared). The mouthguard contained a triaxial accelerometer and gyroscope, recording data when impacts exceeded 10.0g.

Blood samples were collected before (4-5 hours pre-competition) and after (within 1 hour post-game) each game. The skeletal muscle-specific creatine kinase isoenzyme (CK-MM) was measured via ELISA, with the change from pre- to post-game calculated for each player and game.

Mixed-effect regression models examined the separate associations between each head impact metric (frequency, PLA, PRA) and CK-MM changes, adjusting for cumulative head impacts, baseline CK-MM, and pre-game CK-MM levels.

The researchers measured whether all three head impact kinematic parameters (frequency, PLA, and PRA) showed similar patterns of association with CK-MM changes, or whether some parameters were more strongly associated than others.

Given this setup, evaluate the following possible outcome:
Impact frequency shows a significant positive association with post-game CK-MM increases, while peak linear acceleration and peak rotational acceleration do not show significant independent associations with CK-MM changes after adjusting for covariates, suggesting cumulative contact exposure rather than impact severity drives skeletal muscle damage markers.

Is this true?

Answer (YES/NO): NO